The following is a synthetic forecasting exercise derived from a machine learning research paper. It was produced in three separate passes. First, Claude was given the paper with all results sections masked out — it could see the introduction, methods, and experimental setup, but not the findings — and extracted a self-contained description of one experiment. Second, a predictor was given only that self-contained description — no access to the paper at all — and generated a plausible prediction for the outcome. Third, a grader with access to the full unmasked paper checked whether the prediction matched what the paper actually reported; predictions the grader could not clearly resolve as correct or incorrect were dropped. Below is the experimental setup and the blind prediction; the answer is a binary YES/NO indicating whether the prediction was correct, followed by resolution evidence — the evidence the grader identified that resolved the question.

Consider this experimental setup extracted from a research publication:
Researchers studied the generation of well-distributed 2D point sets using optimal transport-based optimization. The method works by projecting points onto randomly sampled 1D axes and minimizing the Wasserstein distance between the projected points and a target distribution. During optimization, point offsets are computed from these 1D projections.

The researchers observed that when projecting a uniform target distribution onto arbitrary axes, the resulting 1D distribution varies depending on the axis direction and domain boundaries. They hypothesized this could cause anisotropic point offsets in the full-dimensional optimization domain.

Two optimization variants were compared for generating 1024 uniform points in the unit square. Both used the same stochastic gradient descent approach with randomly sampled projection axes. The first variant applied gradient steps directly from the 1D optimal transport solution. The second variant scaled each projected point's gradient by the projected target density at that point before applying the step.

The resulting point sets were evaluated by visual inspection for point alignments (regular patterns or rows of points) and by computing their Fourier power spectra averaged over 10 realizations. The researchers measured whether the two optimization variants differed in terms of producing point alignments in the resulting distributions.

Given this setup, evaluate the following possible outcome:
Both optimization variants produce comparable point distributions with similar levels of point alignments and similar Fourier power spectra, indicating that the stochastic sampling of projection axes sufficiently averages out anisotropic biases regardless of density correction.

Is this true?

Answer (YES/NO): NO